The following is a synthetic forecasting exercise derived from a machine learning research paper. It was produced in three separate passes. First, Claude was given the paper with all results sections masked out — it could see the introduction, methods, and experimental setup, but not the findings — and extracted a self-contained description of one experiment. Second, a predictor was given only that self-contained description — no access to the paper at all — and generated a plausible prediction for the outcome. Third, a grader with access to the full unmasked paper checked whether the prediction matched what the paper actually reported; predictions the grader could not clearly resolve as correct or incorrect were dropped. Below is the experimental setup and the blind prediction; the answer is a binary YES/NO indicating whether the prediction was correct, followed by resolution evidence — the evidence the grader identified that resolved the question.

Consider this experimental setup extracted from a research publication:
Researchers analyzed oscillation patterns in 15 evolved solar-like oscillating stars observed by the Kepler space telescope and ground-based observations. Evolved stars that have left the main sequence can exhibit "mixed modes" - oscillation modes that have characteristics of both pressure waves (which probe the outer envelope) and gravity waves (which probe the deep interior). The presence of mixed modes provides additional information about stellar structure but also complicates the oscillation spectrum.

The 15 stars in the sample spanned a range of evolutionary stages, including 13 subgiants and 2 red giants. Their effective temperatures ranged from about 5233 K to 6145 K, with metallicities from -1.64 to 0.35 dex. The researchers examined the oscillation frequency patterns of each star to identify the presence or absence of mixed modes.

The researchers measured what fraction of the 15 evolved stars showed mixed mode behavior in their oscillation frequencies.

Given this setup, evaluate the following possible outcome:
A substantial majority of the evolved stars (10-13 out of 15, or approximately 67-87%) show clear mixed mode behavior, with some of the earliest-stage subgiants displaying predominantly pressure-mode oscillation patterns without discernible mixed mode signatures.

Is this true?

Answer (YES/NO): YES